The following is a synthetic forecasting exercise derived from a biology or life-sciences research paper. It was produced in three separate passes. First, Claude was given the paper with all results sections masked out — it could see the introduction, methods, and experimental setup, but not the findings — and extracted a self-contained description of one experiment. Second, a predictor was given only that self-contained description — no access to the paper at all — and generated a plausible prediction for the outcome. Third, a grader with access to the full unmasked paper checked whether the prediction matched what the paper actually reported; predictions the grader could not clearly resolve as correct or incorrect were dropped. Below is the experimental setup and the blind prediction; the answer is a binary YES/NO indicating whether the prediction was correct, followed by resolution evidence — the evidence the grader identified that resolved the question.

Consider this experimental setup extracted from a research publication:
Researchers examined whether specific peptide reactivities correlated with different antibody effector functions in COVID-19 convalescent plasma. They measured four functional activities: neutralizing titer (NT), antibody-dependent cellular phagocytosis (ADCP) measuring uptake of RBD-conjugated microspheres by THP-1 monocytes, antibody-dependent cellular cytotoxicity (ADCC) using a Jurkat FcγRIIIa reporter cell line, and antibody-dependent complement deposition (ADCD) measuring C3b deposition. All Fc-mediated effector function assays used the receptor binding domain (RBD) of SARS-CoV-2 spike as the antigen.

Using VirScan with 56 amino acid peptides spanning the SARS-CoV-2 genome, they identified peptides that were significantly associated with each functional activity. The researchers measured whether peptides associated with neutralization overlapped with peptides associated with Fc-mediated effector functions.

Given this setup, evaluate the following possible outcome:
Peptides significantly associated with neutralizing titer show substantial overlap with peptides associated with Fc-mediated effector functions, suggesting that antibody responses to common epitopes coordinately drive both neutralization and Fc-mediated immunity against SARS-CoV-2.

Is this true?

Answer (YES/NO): YES